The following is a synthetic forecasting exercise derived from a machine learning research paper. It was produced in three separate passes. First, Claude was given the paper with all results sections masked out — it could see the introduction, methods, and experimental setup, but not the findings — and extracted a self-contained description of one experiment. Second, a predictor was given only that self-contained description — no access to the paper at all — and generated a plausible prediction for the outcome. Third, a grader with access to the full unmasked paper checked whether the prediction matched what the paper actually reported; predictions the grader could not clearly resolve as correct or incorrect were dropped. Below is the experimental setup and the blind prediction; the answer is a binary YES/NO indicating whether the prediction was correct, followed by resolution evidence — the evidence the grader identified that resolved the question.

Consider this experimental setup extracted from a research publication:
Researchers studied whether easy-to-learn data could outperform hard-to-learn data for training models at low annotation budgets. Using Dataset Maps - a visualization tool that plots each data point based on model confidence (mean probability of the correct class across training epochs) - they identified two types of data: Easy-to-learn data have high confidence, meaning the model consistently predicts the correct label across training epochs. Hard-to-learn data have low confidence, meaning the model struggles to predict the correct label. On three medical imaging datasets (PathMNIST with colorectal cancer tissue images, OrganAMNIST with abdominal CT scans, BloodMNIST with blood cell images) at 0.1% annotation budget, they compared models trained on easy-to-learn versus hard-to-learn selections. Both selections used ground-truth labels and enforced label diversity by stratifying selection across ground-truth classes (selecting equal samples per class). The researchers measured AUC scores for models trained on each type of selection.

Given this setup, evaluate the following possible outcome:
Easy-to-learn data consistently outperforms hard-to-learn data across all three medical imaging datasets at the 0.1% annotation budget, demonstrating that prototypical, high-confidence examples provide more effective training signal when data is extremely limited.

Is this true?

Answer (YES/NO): YES